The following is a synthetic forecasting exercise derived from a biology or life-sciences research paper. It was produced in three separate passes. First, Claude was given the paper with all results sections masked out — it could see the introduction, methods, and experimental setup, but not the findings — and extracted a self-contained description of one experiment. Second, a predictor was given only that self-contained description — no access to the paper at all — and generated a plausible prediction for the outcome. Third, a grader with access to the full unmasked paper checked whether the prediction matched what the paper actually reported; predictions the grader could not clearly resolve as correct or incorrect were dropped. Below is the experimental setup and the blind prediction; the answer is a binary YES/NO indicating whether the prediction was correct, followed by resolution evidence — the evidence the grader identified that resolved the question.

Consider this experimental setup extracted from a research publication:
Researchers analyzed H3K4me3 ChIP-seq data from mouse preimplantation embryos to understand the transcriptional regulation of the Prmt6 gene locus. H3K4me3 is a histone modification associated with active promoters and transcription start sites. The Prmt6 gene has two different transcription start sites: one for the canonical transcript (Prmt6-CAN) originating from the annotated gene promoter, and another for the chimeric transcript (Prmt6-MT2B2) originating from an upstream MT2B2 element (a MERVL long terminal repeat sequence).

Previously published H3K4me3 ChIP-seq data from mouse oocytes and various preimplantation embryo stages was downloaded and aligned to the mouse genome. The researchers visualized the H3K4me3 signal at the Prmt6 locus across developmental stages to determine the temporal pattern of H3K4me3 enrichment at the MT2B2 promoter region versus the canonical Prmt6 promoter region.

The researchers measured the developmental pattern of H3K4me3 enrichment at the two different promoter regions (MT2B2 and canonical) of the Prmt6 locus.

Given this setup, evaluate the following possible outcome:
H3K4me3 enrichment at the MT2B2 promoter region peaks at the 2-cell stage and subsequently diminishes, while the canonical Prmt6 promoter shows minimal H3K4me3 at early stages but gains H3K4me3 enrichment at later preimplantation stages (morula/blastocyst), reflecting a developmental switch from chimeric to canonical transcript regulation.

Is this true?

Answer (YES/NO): NO